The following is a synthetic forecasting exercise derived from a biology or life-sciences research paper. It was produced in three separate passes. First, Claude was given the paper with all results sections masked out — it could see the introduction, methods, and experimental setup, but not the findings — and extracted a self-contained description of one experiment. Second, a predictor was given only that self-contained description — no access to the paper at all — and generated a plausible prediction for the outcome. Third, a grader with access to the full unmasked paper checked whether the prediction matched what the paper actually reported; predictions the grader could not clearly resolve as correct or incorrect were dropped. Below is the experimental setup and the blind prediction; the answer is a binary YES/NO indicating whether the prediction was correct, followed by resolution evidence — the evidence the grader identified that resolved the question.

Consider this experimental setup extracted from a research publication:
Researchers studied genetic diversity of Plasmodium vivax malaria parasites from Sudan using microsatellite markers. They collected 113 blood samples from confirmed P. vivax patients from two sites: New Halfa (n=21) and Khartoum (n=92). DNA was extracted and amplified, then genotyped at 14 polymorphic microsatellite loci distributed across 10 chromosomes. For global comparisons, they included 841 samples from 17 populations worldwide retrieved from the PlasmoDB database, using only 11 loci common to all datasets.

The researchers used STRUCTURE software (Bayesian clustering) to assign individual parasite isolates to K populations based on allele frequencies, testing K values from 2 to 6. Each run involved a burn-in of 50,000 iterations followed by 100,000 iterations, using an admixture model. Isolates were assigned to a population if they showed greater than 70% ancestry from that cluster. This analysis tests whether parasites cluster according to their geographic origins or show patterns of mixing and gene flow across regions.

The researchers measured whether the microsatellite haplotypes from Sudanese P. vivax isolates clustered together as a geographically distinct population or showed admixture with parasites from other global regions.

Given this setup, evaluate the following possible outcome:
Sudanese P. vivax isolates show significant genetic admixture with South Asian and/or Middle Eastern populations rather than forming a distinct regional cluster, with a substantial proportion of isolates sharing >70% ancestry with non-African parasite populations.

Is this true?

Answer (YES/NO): NO